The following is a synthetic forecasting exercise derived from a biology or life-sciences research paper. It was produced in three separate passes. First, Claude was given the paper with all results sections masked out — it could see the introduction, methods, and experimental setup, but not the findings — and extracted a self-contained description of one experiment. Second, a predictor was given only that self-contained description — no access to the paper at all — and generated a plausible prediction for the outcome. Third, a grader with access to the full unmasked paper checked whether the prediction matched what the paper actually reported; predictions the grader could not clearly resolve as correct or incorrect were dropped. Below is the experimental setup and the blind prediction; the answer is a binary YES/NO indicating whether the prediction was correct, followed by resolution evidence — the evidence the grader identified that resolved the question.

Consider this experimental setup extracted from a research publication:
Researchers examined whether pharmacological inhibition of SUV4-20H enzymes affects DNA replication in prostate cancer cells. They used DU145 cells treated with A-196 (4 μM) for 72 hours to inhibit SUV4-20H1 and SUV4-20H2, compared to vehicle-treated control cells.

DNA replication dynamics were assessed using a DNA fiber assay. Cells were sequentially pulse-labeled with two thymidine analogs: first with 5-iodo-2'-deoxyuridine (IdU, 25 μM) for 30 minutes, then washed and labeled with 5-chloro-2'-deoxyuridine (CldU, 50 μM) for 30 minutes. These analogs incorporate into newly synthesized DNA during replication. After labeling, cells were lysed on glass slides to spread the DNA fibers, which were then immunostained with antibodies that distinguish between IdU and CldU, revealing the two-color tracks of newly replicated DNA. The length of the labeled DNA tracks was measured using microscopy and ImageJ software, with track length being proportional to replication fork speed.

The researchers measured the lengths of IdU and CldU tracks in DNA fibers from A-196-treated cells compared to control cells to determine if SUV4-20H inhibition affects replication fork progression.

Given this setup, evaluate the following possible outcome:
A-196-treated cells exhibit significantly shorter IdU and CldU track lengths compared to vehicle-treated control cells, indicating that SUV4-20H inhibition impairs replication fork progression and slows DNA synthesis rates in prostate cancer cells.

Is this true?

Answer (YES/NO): NO